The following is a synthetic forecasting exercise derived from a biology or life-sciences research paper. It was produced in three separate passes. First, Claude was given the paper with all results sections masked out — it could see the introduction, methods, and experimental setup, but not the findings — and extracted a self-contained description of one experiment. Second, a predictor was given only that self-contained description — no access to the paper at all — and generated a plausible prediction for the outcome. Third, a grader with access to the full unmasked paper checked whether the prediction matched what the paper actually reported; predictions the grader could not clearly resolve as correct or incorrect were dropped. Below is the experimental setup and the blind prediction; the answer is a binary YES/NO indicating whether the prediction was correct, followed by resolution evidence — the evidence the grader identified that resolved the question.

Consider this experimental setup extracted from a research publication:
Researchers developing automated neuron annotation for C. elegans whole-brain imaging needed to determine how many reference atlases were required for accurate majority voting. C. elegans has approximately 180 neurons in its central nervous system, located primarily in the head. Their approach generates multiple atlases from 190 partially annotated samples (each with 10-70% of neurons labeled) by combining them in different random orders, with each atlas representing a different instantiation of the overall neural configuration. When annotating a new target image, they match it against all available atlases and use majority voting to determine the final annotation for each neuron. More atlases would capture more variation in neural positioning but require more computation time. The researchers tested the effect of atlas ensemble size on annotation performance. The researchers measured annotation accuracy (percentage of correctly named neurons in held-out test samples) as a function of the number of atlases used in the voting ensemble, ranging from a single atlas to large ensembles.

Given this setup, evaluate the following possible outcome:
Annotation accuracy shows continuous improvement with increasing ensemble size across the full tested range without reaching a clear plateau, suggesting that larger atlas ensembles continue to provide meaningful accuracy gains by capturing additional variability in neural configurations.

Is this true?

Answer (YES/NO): NO